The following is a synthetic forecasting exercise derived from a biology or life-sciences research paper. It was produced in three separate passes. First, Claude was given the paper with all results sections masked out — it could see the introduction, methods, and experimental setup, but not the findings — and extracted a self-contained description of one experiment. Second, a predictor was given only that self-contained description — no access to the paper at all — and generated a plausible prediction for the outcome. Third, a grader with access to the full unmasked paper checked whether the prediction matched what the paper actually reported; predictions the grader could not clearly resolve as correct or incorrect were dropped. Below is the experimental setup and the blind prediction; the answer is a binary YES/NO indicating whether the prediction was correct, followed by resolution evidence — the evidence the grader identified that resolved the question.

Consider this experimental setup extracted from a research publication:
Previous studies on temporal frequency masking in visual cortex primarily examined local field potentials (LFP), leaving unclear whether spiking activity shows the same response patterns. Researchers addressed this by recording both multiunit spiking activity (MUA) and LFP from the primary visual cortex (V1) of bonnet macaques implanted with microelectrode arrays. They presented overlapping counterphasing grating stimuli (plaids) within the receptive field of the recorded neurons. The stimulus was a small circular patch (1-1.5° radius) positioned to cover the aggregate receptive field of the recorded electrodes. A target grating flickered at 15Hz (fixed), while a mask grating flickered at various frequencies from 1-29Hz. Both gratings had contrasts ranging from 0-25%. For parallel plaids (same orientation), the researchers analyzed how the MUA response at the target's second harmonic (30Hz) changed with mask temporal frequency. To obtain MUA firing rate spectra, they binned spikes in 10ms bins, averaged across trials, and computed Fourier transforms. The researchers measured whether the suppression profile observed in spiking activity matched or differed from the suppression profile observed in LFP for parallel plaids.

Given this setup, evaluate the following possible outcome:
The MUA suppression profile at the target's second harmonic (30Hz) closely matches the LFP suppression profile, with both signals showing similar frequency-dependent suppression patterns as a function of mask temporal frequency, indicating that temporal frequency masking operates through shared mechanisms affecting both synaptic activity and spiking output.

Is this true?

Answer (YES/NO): YES